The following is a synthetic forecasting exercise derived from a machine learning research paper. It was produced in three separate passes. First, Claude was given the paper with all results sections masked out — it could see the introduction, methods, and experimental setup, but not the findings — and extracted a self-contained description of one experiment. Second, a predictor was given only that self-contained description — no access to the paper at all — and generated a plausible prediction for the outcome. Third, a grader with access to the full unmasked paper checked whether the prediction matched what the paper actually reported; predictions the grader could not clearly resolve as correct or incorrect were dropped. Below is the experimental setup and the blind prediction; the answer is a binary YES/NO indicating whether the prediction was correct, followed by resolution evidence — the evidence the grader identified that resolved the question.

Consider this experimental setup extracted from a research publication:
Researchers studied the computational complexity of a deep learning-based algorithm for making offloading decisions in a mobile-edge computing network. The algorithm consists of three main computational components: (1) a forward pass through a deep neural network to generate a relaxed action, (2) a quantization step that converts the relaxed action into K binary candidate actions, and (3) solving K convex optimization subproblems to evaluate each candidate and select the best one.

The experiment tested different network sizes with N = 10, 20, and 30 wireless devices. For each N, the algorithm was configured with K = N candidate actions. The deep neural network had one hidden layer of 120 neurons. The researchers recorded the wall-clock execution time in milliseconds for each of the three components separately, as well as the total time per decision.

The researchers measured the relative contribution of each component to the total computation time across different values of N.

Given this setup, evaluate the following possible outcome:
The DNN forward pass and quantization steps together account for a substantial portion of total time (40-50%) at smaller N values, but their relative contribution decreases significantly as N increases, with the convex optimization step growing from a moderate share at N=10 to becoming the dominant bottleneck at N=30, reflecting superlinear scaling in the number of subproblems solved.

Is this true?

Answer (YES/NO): NO